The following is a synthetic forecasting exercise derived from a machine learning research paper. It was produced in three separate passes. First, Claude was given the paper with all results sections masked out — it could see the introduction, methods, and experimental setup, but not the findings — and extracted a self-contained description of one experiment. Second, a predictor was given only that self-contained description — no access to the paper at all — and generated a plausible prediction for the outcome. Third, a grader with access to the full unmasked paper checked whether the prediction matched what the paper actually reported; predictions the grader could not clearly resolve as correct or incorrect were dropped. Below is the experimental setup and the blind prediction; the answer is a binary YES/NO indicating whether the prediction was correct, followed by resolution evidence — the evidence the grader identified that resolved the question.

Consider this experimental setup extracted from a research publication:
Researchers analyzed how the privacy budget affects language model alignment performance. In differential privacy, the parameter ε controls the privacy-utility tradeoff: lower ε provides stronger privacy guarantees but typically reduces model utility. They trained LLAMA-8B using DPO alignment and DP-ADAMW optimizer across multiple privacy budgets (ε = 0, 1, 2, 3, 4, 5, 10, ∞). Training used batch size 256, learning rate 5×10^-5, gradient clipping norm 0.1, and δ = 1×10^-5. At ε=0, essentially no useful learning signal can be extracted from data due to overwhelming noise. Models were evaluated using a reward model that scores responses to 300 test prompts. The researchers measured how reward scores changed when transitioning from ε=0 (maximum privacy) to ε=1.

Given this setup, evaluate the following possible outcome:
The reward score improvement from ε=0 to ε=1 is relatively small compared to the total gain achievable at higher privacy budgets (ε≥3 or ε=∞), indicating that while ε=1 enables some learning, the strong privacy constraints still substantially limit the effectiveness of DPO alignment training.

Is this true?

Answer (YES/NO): NO